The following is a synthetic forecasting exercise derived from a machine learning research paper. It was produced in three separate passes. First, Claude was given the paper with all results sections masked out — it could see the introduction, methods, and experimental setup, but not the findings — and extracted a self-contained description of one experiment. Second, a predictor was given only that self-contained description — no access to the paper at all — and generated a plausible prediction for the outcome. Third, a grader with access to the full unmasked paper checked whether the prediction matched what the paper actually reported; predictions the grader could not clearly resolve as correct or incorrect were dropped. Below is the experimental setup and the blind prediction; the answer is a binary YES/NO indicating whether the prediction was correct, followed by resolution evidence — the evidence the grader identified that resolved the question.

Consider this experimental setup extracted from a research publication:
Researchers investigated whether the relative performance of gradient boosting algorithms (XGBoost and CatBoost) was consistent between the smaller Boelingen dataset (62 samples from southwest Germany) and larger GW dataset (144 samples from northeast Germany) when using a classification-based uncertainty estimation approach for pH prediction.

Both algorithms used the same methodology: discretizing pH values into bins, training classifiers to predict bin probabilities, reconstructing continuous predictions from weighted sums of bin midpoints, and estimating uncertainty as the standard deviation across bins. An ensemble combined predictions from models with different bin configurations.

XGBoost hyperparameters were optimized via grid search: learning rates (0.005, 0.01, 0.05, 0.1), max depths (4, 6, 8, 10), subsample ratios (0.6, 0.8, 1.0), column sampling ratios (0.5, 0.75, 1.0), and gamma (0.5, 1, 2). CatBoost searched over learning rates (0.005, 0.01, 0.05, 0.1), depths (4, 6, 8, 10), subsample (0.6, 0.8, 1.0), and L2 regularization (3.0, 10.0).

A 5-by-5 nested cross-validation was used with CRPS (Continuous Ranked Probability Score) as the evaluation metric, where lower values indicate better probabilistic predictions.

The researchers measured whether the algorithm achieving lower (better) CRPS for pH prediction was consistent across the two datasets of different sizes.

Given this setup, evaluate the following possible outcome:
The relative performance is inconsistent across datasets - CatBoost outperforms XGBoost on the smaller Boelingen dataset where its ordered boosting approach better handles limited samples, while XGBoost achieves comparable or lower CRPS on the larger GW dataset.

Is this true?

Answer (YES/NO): NO